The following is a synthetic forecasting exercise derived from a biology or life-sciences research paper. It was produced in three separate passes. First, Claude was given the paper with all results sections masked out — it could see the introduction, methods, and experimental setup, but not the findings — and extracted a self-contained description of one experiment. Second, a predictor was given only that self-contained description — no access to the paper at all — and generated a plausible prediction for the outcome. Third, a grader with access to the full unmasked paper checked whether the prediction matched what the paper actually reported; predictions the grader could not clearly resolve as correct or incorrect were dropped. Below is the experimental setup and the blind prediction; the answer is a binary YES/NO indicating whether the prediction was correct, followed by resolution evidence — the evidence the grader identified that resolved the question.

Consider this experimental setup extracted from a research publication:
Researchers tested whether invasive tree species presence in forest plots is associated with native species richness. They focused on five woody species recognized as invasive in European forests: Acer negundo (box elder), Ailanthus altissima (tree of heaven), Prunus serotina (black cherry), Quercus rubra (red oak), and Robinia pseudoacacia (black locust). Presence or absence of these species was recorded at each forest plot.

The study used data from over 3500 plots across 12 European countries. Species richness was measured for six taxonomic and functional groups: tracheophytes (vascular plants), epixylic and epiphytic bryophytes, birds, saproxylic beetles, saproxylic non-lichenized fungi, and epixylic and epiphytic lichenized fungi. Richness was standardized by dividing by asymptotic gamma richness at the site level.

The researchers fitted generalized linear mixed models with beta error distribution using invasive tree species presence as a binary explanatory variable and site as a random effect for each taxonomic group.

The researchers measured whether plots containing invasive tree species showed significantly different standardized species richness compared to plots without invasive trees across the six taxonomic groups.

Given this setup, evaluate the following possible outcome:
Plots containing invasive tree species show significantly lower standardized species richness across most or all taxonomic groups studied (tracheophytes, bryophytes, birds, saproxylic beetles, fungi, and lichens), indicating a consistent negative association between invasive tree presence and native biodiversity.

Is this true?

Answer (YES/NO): NO